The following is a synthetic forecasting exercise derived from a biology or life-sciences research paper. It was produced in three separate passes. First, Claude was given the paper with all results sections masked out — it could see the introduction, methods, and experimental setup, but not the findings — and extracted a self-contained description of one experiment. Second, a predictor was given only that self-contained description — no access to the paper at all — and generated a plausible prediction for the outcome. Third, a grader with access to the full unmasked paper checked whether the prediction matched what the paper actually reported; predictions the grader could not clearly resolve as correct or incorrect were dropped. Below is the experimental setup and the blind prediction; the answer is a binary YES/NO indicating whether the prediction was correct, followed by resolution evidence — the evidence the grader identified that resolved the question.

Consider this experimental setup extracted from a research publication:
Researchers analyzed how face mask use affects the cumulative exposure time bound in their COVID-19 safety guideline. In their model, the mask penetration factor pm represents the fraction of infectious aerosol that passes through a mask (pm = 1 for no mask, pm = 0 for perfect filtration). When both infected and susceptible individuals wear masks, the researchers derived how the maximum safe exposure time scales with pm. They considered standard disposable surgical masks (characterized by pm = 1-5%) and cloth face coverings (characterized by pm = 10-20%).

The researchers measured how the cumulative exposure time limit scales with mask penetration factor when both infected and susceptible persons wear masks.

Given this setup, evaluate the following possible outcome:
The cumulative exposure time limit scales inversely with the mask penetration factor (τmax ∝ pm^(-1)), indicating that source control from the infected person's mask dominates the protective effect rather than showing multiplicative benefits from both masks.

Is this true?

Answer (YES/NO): NO